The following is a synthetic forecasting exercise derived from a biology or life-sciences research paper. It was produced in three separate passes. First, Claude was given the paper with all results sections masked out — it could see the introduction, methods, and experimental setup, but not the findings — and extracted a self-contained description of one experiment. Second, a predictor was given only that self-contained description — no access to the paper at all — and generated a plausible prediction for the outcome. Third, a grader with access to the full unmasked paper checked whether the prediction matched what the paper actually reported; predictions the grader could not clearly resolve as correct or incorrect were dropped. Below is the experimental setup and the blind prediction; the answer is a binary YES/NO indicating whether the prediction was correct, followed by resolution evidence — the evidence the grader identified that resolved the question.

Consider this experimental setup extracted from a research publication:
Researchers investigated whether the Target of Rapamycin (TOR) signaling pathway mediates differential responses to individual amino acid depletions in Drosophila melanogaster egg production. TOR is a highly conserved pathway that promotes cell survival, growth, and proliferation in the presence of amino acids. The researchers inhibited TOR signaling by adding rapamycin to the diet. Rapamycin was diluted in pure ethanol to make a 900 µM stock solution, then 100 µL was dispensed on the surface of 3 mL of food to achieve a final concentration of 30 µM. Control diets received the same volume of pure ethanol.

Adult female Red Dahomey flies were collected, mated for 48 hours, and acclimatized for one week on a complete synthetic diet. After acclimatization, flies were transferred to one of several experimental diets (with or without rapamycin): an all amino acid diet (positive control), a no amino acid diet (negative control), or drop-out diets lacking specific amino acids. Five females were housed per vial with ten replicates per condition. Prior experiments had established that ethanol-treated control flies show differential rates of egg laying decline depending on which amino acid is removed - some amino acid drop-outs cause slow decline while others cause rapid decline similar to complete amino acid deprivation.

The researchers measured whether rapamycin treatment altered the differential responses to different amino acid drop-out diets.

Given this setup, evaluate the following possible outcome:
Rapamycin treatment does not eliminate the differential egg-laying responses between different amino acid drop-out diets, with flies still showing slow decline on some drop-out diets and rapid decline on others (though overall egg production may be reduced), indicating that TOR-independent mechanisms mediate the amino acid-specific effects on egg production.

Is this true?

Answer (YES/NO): NO